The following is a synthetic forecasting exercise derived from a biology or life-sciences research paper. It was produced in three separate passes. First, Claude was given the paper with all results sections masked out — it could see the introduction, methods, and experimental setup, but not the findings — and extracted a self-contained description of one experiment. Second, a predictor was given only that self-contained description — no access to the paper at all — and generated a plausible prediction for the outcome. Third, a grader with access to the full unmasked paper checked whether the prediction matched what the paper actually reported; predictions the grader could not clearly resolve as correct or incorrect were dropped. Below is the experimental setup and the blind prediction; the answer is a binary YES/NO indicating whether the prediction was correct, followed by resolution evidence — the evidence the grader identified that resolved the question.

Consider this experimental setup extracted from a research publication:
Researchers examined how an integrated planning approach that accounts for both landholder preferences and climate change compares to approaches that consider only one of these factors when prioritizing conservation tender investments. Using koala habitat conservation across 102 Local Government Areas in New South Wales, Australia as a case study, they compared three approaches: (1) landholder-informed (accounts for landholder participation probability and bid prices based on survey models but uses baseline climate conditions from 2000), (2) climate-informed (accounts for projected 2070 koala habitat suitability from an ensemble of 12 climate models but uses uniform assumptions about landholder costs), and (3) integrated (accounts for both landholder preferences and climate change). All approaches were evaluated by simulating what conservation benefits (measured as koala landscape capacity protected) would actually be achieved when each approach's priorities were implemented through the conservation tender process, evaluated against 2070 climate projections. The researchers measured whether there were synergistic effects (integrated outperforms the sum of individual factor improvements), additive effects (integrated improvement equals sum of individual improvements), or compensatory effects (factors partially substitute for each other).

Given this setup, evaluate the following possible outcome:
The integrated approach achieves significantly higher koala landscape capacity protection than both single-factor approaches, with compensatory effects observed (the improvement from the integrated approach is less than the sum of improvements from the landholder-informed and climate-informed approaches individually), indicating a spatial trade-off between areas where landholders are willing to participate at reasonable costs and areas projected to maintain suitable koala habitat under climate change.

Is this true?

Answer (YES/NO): NO